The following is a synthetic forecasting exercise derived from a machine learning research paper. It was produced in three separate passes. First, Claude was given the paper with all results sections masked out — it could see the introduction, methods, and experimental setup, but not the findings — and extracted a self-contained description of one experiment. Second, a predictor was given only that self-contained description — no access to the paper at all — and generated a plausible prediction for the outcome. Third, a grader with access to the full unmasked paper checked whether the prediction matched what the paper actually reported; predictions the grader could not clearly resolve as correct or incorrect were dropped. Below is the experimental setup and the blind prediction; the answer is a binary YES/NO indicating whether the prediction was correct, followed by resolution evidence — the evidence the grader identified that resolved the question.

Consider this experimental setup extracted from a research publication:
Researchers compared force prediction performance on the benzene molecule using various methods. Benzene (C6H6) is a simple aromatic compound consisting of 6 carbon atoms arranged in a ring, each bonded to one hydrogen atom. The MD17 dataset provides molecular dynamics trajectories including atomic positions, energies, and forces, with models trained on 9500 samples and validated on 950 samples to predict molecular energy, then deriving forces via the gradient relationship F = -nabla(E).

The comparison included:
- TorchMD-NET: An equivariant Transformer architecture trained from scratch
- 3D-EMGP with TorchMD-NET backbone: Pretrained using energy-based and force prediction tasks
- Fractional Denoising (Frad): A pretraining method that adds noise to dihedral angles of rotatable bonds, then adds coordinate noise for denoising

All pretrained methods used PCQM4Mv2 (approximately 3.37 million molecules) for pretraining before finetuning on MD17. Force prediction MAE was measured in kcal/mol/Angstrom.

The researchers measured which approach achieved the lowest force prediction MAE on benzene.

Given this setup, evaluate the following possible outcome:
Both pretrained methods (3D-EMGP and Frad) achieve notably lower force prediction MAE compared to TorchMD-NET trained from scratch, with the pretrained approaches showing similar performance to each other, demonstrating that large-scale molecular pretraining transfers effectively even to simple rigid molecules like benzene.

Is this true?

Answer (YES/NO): NO